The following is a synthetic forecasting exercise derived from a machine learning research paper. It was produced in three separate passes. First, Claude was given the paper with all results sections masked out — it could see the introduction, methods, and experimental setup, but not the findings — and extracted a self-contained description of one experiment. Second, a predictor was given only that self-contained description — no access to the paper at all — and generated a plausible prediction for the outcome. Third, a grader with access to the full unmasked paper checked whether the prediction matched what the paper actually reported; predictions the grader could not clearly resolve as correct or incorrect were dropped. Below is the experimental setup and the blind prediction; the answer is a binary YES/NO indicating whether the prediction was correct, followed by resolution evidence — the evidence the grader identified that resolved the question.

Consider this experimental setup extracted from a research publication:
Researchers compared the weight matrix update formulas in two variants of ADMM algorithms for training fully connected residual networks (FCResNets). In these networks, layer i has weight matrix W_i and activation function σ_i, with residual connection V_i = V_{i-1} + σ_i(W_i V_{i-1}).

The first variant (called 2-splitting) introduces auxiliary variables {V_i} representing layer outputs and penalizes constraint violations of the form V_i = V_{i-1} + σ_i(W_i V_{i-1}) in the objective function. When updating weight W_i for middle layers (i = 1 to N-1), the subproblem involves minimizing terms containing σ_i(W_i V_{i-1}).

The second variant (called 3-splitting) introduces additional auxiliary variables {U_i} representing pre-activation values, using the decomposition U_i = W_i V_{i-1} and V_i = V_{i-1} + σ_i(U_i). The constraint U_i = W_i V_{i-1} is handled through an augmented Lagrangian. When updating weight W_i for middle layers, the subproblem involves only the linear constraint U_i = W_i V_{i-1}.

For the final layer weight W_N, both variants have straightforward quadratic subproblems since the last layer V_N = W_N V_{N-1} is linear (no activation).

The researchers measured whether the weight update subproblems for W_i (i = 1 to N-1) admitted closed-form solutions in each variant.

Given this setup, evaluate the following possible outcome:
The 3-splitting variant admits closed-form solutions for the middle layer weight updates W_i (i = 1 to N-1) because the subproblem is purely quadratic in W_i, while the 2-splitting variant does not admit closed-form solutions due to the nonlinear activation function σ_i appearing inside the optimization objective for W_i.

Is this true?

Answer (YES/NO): YES